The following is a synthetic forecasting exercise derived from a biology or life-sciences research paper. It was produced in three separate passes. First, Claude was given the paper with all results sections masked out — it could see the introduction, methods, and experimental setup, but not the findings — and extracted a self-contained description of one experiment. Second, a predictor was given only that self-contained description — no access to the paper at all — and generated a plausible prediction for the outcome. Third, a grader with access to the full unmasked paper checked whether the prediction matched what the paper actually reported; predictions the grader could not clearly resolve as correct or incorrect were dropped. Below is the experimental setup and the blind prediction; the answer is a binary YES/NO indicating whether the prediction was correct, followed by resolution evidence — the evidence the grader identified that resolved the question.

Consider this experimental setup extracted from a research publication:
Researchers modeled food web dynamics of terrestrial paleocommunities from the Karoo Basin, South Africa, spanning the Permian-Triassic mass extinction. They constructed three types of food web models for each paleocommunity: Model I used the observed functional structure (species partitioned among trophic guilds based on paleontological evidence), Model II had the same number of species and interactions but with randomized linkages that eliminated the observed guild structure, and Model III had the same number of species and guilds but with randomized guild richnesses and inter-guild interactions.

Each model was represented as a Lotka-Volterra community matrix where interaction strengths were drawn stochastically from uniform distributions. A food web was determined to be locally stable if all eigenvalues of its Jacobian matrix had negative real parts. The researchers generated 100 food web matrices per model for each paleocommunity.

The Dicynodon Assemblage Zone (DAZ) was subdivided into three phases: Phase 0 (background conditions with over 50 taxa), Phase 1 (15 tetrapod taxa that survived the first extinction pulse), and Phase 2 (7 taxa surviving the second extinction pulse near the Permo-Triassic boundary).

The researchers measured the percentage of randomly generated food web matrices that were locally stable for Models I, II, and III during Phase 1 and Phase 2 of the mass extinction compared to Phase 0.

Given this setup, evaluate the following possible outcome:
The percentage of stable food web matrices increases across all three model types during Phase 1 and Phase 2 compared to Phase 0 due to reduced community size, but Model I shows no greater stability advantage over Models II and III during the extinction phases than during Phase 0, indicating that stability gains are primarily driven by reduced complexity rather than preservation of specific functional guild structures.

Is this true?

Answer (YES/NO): NO